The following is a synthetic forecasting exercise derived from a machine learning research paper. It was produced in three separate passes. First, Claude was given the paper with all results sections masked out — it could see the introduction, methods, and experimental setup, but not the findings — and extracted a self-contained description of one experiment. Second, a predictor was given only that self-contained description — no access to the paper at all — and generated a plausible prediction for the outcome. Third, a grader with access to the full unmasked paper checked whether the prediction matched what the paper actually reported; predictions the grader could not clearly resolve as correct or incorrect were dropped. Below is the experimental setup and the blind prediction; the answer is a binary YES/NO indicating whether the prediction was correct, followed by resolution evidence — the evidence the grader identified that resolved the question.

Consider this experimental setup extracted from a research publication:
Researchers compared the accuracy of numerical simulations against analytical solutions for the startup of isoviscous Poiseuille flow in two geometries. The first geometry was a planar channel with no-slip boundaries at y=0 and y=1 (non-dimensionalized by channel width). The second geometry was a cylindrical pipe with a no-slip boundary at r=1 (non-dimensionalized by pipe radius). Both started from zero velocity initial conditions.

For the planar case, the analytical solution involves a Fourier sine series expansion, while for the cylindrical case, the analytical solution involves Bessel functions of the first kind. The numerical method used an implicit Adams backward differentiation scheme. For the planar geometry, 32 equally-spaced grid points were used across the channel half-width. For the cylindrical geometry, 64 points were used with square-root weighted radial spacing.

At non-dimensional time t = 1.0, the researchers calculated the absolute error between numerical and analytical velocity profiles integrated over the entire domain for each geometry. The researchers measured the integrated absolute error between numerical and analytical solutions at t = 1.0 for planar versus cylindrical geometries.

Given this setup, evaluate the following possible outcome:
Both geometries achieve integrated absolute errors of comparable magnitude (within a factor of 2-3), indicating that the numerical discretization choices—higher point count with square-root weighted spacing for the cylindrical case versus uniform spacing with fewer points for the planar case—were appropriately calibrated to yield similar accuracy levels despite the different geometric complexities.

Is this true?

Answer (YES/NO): NO